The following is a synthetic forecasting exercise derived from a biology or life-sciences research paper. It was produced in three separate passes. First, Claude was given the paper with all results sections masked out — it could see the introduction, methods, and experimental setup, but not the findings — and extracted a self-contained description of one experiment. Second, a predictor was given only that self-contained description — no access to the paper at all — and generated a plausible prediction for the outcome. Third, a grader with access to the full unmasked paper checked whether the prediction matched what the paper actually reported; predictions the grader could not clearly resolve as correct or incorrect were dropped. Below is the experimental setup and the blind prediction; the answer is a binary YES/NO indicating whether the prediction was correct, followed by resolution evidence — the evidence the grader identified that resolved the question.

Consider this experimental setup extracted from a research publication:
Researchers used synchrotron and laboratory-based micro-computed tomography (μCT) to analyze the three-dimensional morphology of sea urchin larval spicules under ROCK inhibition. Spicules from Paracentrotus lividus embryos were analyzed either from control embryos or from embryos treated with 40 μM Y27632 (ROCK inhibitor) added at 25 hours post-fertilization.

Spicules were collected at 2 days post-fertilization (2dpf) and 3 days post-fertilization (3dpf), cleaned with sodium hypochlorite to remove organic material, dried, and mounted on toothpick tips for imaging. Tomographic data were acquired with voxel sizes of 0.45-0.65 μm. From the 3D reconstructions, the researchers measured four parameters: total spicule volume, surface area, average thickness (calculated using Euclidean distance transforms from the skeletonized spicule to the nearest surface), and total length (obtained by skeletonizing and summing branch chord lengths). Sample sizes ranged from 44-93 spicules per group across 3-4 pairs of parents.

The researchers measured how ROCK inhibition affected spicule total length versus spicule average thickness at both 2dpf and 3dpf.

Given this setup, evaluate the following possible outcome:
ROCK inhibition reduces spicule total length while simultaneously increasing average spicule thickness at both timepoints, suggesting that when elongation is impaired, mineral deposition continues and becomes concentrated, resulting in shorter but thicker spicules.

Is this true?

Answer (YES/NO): NO